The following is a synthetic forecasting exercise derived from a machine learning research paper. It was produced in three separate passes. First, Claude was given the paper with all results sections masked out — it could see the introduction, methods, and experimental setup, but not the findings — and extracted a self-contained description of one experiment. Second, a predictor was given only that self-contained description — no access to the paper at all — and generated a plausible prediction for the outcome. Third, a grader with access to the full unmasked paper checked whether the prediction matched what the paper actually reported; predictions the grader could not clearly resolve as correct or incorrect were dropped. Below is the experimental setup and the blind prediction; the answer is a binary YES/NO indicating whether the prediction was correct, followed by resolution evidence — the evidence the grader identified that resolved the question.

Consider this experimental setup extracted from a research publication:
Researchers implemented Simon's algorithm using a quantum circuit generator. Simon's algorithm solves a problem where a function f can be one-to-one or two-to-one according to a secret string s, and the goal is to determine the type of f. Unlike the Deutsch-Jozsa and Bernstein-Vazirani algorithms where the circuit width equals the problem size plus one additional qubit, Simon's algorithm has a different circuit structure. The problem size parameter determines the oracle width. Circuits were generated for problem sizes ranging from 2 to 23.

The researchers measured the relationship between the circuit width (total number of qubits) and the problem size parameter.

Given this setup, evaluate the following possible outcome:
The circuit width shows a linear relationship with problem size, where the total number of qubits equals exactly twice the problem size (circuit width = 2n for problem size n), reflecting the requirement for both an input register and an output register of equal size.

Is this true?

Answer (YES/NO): YES